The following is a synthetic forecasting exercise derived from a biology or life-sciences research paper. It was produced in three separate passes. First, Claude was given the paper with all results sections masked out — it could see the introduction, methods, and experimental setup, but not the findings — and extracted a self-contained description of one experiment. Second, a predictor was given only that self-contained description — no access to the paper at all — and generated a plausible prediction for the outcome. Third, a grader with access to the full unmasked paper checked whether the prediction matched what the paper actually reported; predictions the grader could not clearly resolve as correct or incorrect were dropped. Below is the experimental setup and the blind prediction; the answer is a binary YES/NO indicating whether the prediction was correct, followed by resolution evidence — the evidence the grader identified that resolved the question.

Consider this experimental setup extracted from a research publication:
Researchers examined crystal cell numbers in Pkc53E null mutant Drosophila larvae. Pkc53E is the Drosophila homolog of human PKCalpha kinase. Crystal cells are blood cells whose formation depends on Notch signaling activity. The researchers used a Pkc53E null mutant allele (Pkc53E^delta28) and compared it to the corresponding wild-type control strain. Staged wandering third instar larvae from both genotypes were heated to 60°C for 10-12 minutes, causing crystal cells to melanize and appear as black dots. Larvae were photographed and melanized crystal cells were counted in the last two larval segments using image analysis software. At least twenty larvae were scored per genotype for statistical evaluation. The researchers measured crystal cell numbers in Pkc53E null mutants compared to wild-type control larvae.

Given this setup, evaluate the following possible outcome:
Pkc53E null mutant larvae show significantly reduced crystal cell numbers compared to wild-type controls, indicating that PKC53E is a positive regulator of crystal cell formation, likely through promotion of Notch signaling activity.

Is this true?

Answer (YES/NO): NO